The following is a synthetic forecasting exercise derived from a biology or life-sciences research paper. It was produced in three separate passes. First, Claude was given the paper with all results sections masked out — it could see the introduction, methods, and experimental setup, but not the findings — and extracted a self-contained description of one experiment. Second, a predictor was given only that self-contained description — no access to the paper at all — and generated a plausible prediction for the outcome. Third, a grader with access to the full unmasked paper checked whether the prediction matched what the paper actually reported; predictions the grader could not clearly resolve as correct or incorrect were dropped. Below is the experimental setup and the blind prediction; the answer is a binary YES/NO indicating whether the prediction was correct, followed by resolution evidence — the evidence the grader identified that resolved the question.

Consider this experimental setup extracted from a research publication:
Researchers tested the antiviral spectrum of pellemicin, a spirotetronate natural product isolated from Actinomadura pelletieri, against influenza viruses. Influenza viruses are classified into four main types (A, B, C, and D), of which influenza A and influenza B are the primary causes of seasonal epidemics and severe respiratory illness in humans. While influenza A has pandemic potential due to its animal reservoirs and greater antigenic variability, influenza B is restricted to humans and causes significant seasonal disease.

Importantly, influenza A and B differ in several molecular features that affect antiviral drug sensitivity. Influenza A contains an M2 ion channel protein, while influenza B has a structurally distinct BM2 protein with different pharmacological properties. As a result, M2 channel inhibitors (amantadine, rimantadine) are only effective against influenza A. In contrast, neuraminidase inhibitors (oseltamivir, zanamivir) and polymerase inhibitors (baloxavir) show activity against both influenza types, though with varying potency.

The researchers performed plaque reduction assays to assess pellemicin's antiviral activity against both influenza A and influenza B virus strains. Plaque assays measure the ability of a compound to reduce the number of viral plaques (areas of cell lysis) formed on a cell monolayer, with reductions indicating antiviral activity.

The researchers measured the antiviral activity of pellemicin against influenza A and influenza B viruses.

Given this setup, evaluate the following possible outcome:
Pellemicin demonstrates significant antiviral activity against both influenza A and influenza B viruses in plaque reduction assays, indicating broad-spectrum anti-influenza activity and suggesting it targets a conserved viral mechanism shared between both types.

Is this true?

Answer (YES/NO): YES